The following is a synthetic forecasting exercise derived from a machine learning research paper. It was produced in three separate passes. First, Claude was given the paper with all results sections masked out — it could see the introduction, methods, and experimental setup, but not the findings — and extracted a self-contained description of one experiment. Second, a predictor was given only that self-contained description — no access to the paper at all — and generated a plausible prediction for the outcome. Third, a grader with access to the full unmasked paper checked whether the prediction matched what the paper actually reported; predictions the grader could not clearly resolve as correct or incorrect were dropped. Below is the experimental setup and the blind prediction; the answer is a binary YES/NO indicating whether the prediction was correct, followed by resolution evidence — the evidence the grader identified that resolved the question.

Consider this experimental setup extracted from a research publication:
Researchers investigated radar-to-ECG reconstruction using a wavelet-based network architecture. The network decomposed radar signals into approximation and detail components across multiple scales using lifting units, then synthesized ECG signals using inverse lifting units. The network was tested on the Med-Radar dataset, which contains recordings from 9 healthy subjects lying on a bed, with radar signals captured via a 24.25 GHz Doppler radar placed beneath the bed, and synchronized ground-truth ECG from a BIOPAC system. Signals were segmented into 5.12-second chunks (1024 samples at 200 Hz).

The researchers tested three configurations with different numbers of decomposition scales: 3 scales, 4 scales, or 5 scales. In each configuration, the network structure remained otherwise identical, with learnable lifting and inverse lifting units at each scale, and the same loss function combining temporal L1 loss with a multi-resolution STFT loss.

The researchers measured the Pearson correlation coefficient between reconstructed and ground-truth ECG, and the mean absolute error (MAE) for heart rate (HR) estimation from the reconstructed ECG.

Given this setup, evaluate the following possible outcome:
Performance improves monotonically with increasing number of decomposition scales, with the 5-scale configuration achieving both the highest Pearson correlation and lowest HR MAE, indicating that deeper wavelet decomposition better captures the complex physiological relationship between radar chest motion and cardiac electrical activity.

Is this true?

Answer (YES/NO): NO